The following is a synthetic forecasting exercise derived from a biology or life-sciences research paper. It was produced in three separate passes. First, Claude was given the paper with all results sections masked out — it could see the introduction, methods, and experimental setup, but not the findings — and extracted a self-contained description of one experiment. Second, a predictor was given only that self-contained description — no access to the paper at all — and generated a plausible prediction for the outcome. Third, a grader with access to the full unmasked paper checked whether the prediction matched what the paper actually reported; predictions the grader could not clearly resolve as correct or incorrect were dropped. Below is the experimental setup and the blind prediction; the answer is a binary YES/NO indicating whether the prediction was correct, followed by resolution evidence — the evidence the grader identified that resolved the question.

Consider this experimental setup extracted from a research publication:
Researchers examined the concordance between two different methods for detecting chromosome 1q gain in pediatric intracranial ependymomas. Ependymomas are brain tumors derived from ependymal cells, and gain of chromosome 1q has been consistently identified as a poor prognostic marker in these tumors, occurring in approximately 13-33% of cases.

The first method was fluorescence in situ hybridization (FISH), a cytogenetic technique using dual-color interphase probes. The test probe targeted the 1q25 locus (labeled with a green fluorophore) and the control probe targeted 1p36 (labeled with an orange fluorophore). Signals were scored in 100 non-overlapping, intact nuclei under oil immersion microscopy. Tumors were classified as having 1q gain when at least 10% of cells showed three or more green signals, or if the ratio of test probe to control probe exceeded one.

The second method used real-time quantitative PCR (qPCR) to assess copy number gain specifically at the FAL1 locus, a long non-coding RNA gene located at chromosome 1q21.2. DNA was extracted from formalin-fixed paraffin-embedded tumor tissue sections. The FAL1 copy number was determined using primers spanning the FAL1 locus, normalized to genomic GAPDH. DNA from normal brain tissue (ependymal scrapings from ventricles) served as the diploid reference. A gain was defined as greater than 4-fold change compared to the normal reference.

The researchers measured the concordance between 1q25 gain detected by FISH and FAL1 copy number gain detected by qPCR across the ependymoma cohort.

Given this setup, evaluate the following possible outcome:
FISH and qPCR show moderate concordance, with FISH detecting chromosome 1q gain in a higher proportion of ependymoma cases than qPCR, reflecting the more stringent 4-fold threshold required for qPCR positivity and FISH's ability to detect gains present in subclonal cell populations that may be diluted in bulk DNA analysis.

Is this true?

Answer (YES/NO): NO